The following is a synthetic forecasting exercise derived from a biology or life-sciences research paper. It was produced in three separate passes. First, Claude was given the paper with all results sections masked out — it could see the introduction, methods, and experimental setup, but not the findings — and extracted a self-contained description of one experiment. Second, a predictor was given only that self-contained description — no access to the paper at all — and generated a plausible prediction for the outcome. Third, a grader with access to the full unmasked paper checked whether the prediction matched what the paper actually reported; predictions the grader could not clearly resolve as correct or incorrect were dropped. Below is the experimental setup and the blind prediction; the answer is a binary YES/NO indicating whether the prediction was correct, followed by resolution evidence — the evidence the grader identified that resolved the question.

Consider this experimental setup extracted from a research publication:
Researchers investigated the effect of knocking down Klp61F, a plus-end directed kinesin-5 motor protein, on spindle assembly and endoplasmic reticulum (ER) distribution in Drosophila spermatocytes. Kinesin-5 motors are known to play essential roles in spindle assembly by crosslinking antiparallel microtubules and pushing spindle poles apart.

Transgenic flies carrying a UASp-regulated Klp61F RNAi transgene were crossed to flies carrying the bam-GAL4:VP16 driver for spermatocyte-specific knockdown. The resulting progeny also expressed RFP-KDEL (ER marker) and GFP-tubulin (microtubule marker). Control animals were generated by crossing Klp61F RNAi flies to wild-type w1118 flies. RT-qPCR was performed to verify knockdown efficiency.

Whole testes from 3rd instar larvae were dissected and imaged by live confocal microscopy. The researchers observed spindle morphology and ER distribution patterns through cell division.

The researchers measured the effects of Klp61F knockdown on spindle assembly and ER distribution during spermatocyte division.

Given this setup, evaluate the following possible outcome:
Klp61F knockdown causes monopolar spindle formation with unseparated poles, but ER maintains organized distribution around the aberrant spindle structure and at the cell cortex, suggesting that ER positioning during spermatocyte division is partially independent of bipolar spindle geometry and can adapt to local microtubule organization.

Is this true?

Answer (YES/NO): NO